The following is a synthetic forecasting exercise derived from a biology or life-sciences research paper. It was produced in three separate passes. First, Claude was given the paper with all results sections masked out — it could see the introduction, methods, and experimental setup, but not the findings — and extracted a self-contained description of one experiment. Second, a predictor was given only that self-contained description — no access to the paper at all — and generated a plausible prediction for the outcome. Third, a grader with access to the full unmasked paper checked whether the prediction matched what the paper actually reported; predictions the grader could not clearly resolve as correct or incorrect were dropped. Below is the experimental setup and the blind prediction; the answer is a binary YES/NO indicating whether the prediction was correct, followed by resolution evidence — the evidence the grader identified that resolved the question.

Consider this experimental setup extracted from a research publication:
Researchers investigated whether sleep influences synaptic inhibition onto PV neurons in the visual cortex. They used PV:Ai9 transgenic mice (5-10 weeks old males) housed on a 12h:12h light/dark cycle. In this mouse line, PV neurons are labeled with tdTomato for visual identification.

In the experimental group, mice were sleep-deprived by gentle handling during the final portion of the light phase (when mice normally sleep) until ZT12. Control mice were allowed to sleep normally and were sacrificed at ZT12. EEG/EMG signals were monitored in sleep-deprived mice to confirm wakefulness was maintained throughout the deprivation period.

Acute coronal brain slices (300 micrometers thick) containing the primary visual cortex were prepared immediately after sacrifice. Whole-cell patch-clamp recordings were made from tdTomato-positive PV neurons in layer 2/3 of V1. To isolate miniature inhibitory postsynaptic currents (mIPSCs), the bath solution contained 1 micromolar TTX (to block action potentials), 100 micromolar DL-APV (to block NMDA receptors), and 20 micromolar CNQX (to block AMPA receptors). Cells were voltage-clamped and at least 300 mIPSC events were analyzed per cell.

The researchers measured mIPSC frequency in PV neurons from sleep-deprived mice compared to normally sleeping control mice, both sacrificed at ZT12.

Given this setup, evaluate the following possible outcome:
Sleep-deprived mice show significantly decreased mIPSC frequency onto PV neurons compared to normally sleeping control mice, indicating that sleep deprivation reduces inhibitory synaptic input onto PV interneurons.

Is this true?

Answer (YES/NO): NO